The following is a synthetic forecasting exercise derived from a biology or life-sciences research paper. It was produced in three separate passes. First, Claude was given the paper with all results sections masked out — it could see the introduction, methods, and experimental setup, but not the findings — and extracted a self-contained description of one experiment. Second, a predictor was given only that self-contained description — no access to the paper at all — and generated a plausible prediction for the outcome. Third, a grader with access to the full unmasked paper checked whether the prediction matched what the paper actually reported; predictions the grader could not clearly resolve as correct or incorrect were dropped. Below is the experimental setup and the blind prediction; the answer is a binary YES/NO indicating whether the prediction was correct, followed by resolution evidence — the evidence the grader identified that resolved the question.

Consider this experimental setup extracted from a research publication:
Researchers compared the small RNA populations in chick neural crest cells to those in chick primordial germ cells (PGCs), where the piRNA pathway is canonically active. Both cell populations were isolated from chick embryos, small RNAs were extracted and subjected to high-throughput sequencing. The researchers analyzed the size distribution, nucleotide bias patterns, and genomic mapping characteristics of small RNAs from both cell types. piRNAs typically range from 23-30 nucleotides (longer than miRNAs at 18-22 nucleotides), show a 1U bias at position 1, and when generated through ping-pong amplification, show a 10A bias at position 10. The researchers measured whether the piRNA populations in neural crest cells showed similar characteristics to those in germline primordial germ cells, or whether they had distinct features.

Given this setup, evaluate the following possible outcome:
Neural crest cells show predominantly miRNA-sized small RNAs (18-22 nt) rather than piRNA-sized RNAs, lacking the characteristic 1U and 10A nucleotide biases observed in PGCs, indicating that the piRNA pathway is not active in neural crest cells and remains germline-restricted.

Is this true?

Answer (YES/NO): NO